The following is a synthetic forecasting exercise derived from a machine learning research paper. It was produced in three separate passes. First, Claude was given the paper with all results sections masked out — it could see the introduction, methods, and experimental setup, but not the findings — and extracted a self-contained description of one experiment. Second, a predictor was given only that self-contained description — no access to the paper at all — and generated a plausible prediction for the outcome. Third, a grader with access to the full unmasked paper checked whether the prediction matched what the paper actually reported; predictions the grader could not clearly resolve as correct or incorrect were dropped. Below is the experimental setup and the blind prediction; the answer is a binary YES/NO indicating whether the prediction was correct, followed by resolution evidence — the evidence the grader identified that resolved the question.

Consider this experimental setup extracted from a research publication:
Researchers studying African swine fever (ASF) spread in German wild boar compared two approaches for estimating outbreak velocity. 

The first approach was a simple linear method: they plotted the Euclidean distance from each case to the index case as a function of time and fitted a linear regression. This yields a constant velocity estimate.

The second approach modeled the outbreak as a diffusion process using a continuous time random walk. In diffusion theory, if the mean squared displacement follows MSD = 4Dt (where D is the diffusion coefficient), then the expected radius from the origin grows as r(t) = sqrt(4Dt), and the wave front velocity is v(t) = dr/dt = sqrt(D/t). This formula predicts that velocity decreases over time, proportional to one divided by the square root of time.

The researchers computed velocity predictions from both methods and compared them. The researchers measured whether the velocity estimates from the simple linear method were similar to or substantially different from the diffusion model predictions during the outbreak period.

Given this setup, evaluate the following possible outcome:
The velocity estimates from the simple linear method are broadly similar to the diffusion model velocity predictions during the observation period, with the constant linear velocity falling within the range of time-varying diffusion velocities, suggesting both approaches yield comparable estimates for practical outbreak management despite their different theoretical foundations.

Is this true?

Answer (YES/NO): YES